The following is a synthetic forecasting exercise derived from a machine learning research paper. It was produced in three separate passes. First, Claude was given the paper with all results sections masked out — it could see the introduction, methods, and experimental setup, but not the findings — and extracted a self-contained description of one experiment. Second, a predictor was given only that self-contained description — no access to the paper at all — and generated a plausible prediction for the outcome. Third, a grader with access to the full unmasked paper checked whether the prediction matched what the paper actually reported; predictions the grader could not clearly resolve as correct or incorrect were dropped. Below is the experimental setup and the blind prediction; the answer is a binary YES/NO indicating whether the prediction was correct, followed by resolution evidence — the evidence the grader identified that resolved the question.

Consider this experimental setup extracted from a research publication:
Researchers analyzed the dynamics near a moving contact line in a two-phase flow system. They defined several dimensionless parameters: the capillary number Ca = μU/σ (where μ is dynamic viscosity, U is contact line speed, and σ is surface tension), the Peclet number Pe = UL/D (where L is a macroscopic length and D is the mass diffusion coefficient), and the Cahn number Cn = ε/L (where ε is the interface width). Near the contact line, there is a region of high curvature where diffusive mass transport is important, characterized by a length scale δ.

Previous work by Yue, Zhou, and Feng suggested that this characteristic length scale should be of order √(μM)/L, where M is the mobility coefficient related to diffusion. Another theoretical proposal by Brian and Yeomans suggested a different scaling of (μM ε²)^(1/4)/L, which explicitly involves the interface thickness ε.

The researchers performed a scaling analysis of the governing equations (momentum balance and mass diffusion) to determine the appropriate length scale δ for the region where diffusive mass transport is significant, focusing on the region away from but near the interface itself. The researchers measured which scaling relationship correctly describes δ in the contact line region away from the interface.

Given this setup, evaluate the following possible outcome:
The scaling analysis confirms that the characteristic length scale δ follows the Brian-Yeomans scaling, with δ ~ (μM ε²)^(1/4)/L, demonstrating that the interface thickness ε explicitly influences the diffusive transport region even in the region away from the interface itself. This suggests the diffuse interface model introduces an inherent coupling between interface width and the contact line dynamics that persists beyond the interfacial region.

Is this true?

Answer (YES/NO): NO